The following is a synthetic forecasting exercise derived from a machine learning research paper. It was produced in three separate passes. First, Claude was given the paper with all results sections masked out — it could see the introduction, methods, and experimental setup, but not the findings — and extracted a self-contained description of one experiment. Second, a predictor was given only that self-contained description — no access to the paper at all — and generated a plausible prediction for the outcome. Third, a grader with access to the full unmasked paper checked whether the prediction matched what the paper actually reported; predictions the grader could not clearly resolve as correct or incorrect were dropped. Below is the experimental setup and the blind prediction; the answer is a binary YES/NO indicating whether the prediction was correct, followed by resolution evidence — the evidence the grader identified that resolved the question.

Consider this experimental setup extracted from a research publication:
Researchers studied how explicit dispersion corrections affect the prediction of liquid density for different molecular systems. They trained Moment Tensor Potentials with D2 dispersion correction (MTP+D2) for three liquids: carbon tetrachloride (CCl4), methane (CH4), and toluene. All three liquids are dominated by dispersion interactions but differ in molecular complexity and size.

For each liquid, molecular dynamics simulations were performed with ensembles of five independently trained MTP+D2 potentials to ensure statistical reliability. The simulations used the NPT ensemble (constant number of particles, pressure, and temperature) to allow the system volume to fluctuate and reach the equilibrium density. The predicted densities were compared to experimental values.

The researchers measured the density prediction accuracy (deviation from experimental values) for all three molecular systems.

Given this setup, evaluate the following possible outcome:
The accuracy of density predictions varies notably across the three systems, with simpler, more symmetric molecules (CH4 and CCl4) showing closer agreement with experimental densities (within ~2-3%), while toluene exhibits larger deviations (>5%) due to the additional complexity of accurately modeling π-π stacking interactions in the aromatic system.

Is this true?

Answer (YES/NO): NO